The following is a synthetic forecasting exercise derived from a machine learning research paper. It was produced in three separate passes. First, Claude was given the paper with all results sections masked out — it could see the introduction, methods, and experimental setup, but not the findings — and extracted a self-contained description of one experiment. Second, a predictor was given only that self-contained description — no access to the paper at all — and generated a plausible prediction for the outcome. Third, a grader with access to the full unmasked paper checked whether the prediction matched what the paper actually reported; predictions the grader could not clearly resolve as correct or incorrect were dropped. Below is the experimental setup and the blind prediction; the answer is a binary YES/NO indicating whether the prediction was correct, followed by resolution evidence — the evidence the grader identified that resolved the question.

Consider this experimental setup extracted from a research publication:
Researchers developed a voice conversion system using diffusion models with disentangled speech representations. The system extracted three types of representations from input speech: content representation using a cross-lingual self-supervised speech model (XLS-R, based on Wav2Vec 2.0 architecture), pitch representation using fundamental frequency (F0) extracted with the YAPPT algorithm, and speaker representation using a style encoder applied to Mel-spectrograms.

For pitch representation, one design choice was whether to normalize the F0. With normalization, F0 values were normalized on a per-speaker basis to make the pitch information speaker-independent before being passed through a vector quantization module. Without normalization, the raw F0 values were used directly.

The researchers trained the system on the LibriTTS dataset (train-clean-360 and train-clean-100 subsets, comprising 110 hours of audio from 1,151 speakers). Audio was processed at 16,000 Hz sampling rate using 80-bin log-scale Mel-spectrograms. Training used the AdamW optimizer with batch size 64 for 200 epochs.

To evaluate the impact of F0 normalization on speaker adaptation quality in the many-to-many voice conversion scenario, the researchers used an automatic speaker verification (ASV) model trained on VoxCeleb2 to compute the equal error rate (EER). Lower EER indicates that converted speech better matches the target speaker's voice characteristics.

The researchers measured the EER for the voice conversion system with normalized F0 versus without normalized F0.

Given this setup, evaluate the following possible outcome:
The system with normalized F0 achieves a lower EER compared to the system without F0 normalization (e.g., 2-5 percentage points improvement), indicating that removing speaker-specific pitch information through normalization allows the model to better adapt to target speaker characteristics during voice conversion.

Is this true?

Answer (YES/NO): NO